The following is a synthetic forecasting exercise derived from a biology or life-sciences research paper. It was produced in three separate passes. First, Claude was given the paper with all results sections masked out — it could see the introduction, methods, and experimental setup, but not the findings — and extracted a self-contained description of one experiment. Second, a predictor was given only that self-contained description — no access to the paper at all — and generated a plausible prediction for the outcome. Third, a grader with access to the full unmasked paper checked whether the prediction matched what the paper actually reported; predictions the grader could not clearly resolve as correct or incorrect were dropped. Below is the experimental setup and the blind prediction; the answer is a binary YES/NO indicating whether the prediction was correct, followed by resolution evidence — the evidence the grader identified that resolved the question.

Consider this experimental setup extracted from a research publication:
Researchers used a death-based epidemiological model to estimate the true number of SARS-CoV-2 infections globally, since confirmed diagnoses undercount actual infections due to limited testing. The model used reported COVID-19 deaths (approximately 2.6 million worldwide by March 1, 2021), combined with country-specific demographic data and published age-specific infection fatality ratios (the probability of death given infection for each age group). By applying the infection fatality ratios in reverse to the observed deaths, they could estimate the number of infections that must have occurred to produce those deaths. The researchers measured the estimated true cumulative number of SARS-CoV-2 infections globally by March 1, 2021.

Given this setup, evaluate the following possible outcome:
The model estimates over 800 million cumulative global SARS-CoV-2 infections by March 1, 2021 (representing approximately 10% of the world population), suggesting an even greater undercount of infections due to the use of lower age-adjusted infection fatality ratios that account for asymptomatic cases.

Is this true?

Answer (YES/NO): NO